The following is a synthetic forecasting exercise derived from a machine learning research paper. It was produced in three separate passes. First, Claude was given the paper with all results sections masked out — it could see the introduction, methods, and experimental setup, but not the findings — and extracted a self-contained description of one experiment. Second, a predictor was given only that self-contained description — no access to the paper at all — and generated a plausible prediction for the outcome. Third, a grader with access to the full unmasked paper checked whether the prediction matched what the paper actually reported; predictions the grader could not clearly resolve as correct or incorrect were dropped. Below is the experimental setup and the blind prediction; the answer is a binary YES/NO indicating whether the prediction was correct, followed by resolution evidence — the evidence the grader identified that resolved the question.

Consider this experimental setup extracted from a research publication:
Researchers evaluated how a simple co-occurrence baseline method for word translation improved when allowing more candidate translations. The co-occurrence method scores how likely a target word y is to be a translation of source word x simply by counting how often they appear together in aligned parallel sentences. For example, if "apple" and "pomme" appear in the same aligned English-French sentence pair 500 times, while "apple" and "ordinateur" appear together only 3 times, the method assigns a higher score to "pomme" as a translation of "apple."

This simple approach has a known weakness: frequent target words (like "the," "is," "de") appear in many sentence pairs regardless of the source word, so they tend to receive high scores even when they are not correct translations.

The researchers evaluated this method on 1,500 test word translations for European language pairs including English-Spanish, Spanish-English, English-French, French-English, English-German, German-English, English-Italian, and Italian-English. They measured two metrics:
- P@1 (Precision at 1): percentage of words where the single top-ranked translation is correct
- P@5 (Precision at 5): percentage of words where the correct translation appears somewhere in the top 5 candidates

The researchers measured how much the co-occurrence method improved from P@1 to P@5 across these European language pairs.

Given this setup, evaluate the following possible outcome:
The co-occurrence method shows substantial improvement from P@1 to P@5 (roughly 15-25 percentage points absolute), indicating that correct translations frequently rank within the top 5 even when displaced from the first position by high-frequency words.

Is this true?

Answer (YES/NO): NO